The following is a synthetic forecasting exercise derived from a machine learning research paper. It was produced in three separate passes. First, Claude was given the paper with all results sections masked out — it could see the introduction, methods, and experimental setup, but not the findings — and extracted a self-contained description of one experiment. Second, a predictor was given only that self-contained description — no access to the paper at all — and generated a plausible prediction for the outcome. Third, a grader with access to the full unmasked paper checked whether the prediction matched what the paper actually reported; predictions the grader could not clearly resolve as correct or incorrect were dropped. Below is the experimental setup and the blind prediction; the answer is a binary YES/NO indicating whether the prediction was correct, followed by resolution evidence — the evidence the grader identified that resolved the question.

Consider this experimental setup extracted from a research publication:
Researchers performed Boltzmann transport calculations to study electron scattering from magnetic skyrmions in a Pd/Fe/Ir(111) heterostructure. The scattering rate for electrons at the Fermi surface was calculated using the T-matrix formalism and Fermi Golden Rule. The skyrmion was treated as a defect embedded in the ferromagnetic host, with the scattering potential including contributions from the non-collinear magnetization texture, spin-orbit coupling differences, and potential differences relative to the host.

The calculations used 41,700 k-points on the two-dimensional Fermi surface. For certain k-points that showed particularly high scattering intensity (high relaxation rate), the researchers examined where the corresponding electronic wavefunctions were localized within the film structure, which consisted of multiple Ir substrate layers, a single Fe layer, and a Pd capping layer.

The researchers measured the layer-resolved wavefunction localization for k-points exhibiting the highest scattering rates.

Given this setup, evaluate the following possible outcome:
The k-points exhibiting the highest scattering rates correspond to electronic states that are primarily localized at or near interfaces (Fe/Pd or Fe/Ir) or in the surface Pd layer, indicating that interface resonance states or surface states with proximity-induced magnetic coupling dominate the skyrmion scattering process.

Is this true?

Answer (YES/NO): NO